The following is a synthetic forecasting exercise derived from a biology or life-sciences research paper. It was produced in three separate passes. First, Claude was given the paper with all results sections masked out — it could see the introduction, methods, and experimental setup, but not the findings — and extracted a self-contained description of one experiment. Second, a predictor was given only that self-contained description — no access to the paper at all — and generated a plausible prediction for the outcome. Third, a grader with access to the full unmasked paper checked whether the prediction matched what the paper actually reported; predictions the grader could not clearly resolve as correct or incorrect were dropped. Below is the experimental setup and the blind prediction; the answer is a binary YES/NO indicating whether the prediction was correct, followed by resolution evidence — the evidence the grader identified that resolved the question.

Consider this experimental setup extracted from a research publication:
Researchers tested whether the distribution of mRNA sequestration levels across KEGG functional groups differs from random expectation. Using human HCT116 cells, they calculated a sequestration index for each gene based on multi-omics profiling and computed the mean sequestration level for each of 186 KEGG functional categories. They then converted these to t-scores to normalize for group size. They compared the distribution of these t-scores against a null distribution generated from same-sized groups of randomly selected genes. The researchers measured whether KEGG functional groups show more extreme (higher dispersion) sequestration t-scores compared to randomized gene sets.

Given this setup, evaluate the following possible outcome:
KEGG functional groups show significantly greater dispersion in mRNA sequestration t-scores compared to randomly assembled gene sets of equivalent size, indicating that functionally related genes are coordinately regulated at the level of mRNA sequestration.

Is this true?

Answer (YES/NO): YES